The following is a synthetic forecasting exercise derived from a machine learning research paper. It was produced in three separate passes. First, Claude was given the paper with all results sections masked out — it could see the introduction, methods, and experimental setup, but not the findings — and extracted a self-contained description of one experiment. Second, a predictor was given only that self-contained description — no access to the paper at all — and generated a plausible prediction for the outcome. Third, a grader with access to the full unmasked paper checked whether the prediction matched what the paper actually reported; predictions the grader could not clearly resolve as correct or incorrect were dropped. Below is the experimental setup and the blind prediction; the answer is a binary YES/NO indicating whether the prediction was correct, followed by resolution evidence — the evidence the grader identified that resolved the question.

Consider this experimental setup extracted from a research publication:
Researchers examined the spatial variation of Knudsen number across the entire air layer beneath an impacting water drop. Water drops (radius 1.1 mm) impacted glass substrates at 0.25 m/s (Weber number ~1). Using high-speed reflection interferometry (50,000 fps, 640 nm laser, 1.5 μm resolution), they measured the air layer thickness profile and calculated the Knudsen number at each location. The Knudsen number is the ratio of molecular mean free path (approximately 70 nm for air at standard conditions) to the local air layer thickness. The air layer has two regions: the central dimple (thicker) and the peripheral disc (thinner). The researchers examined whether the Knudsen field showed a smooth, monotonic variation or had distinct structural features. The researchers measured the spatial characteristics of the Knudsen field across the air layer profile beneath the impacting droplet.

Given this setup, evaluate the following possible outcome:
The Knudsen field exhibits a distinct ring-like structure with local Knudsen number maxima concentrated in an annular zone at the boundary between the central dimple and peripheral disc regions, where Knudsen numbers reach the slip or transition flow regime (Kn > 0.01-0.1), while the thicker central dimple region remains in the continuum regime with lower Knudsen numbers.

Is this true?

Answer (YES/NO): NO